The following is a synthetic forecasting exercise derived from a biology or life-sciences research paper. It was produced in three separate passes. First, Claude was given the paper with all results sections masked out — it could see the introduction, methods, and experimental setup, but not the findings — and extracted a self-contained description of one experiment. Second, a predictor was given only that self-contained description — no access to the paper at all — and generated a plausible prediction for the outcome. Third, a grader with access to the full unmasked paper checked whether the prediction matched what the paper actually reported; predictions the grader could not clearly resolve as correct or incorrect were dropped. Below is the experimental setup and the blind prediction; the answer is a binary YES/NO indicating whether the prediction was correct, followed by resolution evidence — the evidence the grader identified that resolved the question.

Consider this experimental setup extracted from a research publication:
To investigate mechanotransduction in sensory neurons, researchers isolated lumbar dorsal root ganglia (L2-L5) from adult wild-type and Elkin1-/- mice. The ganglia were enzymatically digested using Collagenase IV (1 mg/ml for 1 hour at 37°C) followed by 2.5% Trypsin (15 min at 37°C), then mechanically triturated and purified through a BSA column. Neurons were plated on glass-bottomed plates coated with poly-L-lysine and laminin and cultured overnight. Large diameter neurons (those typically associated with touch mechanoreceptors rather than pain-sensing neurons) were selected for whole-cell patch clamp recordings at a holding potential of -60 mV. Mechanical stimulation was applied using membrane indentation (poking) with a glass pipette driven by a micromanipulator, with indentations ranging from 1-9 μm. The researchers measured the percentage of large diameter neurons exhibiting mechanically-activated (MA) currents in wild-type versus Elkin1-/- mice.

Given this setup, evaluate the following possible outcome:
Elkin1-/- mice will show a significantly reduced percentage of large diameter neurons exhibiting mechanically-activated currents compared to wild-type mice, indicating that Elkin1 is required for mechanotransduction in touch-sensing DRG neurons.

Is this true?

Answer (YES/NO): YES